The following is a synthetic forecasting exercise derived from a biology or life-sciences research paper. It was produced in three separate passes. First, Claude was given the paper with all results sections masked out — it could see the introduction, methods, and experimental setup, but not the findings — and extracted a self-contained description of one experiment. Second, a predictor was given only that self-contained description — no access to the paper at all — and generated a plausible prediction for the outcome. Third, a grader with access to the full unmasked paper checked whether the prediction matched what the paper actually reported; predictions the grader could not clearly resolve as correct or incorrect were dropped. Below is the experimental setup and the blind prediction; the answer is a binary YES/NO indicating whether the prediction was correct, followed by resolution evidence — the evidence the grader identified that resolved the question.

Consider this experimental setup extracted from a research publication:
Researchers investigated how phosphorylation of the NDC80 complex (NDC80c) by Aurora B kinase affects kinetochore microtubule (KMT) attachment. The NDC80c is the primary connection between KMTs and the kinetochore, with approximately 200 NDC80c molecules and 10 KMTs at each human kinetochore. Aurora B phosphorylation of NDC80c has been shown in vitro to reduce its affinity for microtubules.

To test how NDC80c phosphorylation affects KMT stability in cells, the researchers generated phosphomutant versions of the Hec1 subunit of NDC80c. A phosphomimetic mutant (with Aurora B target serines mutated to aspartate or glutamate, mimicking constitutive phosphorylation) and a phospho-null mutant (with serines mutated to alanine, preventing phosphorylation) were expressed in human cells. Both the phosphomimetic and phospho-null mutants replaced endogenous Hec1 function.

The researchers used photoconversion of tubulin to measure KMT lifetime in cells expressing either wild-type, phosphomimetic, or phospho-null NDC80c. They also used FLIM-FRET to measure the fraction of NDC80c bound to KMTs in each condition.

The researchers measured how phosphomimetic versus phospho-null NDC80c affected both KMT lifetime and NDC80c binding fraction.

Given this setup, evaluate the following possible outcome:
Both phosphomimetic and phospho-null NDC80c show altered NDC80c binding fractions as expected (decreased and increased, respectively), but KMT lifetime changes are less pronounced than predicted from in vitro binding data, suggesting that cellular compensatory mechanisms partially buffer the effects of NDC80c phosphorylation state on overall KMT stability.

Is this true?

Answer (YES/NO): NO